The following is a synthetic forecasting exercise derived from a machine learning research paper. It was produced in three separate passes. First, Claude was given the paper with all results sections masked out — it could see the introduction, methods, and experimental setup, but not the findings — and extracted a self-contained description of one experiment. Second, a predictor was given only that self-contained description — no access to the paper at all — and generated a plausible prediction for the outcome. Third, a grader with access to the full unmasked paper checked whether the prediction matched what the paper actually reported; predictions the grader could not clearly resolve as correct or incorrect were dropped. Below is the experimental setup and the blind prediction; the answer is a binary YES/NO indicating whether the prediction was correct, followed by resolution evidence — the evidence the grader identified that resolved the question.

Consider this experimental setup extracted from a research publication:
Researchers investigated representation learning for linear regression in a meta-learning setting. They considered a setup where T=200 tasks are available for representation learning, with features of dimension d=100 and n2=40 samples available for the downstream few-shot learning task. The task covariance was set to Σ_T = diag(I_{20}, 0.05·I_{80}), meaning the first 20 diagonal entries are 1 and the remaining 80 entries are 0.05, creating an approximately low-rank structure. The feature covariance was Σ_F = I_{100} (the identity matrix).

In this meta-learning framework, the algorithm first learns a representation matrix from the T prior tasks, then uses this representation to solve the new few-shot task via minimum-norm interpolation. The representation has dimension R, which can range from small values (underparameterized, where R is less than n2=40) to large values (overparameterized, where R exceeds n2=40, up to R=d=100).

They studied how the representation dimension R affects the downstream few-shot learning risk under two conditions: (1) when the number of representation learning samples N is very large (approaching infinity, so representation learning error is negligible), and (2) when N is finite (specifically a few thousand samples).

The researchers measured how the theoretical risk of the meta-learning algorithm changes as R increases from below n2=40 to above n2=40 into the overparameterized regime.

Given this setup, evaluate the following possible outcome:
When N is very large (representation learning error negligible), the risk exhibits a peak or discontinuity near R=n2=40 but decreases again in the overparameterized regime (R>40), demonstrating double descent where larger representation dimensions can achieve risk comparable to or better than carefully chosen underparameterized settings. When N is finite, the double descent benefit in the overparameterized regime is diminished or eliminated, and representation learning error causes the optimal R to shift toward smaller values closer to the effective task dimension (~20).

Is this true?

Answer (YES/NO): NO